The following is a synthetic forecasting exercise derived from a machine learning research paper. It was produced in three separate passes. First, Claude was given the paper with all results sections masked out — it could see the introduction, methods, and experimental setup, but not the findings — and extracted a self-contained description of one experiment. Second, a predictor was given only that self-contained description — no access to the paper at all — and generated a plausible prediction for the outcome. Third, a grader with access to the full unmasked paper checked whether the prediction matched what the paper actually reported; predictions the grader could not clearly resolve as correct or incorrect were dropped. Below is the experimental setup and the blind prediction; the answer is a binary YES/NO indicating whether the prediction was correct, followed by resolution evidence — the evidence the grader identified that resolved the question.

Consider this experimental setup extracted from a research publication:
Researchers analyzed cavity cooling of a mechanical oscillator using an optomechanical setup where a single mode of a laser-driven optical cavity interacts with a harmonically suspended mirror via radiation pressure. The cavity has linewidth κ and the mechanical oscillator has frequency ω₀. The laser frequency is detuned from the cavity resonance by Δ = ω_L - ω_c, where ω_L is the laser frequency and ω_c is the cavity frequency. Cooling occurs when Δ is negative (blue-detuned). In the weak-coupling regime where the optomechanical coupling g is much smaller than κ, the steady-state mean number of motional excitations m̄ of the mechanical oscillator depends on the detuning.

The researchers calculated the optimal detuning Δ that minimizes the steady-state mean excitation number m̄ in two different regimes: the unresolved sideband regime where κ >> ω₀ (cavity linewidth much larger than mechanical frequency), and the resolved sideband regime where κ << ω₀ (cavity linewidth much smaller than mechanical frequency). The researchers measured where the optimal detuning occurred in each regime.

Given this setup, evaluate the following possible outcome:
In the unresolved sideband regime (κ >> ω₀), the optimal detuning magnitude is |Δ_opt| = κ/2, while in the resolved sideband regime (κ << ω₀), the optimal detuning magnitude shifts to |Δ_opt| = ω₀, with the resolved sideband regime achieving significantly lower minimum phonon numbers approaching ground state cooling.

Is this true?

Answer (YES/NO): NO